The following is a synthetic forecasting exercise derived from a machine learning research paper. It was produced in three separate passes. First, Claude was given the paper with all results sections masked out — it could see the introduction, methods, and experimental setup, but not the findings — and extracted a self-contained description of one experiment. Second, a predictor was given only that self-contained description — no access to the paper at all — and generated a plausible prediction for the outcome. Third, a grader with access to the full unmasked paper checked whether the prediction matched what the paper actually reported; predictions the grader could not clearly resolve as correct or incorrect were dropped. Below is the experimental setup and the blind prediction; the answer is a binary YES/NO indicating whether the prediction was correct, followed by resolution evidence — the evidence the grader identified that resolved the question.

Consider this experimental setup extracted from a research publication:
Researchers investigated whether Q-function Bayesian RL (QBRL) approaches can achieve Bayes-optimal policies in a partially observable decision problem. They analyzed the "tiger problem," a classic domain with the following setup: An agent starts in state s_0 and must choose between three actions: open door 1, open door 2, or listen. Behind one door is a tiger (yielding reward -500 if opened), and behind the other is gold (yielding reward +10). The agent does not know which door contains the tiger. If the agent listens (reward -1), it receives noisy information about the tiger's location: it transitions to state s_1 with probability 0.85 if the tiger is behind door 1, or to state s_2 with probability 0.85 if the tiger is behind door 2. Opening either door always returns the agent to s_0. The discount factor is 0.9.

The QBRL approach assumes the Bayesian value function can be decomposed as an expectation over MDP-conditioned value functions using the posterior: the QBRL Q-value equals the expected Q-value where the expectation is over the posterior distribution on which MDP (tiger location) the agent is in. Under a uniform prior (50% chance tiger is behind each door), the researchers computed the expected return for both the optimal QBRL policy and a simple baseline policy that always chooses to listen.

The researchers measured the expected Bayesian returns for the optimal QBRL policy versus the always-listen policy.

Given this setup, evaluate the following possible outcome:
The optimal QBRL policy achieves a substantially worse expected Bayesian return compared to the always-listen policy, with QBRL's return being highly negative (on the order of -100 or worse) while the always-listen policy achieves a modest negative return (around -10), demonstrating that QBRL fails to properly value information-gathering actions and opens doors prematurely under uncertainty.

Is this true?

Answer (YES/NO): NO